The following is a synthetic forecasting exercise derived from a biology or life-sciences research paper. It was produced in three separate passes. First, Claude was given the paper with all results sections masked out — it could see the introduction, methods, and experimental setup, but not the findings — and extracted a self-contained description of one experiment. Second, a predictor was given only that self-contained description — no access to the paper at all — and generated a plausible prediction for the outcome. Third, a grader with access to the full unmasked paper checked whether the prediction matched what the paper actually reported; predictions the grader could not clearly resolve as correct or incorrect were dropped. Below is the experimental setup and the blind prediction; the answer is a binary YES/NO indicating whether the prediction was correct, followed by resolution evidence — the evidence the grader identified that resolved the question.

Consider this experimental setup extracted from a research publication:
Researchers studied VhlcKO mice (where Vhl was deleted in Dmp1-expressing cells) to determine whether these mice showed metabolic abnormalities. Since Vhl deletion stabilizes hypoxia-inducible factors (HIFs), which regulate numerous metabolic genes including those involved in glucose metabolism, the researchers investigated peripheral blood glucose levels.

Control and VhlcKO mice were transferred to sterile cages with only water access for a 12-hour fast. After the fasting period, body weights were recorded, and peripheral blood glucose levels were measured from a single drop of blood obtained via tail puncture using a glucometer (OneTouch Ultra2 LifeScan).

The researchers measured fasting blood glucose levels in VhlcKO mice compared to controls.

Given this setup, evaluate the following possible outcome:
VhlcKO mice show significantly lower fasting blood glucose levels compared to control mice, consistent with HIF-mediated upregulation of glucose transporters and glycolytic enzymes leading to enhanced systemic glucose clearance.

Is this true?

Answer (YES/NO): YES